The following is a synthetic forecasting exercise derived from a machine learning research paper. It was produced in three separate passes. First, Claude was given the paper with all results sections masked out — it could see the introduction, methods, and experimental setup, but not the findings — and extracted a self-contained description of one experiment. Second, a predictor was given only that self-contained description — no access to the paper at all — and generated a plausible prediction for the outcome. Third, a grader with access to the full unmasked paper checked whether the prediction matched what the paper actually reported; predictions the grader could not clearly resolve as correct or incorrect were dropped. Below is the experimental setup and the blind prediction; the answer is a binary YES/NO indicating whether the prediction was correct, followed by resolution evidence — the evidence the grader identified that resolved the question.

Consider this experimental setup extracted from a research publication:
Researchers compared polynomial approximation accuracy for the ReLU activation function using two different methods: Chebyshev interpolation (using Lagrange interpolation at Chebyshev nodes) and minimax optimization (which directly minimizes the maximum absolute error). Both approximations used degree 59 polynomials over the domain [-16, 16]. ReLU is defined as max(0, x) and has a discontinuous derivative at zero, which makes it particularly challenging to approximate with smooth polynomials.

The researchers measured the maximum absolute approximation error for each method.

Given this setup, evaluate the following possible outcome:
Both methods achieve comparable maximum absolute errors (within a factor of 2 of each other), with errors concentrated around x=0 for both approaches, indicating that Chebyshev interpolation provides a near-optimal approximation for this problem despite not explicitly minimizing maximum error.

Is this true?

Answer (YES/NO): NO